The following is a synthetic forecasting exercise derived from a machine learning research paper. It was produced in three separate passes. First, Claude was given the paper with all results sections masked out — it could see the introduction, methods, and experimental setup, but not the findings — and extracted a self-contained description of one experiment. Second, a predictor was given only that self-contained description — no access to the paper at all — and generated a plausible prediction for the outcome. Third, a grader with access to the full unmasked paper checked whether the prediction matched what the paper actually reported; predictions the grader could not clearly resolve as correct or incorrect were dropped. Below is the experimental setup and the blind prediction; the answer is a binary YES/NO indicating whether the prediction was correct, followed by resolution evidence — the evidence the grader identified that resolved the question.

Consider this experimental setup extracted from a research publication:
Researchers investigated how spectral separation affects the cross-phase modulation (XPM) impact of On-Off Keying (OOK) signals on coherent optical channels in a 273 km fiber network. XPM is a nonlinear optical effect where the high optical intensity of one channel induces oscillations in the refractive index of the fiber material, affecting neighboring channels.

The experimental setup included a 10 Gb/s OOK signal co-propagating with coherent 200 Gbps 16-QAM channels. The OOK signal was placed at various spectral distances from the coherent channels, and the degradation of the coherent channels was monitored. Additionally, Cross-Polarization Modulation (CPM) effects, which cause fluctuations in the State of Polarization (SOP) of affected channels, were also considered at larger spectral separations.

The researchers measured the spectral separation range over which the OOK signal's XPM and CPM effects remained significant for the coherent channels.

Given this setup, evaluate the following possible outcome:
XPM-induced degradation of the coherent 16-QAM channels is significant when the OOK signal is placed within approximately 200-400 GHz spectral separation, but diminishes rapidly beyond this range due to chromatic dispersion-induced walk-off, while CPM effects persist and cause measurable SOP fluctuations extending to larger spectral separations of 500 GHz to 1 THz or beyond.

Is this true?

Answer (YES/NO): NO